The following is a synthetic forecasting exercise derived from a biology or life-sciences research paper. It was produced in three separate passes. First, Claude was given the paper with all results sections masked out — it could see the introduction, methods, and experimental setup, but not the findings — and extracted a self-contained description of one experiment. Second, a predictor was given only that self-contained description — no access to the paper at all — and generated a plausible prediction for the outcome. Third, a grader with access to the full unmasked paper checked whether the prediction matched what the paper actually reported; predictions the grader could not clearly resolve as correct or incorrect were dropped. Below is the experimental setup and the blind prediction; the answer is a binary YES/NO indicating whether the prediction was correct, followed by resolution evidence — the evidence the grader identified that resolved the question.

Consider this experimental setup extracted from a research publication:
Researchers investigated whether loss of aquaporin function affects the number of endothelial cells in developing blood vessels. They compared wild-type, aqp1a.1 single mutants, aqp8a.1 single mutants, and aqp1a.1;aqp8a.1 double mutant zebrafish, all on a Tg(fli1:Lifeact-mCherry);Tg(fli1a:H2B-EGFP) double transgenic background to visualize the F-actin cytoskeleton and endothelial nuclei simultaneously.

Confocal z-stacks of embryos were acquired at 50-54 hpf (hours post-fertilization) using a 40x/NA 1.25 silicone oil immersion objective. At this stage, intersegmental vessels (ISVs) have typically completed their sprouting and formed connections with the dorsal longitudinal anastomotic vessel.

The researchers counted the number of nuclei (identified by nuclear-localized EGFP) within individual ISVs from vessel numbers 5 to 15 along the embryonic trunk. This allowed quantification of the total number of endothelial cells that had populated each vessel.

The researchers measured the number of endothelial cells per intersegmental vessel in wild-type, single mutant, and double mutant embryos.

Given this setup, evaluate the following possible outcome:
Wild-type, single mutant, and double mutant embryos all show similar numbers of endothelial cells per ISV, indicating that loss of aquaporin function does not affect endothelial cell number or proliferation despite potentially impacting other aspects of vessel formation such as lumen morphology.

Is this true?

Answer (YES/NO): NO